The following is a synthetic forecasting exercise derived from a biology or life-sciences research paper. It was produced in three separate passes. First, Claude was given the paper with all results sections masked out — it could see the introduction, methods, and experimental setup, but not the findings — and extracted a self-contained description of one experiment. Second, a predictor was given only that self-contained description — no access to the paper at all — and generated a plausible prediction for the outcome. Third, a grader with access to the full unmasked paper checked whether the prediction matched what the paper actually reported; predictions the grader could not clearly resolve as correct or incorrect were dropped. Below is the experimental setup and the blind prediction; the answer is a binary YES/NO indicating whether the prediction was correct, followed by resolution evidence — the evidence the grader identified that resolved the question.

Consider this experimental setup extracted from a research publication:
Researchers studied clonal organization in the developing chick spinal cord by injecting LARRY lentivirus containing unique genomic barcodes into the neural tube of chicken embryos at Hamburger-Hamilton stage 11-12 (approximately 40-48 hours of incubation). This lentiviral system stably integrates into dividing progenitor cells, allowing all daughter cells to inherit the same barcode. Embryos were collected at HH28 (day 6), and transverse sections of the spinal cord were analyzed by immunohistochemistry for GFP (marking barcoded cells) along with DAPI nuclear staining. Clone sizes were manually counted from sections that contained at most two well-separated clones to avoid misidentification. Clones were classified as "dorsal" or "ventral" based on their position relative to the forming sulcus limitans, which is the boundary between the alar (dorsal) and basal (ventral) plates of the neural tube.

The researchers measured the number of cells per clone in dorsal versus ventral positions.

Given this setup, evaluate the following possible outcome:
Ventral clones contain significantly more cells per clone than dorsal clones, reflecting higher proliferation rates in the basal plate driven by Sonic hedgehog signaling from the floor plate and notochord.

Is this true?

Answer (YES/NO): NO